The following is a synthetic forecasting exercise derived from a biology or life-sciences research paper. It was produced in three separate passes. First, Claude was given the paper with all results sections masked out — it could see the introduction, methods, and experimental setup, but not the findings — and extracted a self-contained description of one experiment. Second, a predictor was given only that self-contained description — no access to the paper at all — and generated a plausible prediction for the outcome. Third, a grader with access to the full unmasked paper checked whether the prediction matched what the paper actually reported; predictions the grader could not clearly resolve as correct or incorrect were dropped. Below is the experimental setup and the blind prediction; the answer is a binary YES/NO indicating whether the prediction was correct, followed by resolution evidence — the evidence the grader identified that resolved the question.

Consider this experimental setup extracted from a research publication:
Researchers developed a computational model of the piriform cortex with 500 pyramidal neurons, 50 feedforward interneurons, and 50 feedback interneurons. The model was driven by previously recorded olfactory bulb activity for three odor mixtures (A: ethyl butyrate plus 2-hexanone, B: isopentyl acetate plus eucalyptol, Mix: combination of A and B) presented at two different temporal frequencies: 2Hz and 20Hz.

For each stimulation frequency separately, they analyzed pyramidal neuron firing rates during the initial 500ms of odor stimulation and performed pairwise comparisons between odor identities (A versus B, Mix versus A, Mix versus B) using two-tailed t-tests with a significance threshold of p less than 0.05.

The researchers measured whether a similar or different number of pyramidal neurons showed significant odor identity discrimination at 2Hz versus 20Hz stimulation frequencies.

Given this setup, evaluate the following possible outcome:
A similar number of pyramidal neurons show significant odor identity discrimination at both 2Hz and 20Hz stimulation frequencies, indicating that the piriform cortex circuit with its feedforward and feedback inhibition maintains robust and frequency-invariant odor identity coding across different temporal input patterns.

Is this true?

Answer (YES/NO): NO